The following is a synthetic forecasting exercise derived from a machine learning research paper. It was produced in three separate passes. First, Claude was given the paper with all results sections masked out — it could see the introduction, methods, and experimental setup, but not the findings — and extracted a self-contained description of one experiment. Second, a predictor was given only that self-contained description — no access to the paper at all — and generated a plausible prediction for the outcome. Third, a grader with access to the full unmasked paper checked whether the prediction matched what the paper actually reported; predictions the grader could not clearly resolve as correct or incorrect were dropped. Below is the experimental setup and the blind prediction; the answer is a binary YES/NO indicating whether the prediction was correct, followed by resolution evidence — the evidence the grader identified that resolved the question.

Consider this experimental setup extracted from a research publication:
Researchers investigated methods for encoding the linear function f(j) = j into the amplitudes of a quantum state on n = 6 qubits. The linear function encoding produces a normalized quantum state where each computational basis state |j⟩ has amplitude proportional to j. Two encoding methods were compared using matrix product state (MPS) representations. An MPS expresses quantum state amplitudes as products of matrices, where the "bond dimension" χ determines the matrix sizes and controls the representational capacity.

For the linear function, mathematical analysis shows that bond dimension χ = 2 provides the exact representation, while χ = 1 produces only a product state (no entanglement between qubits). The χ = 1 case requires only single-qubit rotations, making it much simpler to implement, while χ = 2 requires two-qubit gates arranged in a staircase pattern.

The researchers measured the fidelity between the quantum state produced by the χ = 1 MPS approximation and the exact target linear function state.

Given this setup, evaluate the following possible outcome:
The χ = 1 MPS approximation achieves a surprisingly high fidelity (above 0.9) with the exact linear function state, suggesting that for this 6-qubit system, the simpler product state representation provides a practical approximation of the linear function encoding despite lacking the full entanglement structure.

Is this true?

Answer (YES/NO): YES